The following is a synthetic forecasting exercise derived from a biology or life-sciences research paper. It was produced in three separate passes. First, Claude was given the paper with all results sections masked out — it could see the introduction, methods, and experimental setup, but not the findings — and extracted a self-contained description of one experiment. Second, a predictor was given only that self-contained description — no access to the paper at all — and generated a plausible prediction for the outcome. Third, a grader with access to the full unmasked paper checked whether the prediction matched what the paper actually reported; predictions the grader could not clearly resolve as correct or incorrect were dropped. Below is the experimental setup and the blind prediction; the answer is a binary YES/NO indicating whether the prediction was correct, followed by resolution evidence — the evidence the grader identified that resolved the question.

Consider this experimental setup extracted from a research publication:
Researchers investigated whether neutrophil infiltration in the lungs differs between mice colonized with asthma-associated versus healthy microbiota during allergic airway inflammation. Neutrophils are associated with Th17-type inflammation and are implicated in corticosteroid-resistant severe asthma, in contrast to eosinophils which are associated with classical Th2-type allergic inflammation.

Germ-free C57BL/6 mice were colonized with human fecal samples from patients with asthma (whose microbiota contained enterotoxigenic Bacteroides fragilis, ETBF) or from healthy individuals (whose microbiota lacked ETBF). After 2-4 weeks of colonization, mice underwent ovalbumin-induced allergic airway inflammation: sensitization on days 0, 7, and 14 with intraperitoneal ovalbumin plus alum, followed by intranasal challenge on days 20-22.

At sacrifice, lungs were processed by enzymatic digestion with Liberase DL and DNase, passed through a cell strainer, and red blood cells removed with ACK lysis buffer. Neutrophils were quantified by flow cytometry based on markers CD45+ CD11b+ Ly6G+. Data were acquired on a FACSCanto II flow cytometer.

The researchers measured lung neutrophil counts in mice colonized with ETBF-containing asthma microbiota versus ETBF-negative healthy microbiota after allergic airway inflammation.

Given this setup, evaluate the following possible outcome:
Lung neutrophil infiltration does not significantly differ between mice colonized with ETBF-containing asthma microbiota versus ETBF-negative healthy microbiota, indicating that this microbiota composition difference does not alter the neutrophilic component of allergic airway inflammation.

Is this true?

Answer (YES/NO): YES